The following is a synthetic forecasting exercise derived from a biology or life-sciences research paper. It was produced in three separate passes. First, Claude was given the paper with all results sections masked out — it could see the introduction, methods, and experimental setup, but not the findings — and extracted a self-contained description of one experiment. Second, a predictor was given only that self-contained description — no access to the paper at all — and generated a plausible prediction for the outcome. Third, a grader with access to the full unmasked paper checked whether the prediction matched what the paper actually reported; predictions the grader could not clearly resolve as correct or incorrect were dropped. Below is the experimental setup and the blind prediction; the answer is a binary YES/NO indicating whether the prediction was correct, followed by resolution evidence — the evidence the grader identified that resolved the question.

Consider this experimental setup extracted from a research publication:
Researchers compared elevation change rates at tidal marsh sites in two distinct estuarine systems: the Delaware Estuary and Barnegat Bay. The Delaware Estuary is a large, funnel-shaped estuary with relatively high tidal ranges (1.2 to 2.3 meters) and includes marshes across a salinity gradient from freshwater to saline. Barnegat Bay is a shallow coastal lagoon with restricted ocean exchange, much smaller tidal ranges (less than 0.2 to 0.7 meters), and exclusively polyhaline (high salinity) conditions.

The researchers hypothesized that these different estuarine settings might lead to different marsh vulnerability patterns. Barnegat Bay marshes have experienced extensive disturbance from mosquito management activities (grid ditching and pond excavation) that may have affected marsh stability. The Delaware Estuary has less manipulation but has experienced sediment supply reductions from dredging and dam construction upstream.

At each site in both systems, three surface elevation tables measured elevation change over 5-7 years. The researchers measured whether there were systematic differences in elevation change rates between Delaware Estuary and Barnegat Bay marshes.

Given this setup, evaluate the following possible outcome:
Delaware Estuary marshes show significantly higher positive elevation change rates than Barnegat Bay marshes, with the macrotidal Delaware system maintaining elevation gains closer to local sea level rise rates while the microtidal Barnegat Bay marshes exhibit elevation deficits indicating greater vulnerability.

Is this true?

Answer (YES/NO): NO